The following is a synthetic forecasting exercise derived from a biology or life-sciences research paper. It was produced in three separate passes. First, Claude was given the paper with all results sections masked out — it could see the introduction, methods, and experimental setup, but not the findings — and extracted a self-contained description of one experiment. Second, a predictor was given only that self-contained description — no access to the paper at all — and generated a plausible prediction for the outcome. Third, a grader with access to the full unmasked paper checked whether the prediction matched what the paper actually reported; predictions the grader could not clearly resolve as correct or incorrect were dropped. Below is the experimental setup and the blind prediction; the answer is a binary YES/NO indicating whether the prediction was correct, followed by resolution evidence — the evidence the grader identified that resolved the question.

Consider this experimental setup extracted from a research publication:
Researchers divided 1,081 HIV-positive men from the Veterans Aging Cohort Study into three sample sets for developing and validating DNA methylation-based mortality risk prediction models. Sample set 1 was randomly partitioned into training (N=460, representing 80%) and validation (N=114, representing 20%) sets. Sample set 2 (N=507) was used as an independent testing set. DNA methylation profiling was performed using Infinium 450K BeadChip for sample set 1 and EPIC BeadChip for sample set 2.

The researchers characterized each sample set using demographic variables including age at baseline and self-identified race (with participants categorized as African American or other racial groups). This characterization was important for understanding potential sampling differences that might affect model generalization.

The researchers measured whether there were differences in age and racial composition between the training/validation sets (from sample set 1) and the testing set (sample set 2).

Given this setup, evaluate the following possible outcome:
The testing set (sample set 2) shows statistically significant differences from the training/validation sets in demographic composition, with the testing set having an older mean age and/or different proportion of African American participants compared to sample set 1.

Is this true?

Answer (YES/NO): NO